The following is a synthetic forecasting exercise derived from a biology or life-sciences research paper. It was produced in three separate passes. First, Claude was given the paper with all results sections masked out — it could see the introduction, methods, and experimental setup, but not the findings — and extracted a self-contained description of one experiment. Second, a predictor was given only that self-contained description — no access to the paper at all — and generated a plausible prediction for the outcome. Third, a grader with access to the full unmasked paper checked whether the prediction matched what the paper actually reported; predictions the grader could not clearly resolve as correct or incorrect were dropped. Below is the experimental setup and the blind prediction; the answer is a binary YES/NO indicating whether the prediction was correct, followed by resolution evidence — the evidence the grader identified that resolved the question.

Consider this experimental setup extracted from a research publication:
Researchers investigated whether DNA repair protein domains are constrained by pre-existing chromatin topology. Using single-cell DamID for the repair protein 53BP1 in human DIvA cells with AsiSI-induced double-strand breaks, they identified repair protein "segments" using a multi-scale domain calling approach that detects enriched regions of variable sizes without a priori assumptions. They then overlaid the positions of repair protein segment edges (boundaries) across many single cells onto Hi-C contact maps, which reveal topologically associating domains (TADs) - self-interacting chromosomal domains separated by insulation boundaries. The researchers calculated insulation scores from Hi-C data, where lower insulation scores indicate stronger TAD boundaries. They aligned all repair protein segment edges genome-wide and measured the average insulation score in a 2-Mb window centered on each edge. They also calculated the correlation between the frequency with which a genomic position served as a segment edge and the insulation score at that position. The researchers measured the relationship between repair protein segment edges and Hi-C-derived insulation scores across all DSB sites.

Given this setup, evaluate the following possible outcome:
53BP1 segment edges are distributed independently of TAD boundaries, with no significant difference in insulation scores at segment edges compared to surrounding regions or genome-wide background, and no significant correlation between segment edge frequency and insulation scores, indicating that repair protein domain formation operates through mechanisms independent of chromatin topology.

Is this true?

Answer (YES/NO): NO